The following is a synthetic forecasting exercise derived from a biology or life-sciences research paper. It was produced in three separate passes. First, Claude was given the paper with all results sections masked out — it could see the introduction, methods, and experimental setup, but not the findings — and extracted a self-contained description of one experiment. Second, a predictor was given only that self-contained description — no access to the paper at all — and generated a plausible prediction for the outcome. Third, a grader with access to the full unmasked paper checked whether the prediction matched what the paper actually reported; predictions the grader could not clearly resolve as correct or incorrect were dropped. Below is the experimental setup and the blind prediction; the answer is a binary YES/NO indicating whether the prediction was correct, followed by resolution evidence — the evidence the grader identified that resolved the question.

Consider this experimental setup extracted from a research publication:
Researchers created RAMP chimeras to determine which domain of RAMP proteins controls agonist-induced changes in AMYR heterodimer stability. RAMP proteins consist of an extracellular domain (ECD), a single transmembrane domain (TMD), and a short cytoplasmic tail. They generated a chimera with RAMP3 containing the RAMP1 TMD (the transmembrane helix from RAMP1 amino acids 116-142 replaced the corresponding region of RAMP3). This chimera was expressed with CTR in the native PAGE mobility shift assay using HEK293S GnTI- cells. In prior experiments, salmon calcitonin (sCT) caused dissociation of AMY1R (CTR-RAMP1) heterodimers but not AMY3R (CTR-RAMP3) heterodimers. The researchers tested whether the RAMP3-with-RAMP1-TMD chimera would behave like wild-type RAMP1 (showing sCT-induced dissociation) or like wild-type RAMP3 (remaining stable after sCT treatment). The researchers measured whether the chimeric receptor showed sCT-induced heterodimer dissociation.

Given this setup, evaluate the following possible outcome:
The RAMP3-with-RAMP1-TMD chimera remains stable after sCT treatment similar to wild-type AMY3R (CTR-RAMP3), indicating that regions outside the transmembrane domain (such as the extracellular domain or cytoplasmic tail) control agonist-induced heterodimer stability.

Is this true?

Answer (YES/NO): NO